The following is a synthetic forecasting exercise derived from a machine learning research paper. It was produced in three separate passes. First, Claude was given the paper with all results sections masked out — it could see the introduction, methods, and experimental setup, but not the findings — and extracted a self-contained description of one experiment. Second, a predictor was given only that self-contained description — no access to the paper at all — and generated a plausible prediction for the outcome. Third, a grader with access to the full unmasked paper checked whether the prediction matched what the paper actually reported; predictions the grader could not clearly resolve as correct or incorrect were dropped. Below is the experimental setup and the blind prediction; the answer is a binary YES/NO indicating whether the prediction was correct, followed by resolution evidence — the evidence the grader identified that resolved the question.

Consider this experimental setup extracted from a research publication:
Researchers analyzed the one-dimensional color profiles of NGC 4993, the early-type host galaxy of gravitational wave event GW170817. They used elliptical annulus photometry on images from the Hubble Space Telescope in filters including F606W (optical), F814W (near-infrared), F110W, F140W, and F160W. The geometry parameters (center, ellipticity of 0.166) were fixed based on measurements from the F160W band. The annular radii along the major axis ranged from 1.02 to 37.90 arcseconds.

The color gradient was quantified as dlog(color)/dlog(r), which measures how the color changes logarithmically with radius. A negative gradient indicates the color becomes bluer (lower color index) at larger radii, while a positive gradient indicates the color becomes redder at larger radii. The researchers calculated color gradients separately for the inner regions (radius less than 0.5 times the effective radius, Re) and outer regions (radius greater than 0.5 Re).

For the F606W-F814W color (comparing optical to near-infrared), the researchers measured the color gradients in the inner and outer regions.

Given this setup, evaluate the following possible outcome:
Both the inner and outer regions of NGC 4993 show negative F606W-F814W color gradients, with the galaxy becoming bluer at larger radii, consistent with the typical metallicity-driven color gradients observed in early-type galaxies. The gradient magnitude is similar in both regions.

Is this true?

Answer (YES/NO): NO